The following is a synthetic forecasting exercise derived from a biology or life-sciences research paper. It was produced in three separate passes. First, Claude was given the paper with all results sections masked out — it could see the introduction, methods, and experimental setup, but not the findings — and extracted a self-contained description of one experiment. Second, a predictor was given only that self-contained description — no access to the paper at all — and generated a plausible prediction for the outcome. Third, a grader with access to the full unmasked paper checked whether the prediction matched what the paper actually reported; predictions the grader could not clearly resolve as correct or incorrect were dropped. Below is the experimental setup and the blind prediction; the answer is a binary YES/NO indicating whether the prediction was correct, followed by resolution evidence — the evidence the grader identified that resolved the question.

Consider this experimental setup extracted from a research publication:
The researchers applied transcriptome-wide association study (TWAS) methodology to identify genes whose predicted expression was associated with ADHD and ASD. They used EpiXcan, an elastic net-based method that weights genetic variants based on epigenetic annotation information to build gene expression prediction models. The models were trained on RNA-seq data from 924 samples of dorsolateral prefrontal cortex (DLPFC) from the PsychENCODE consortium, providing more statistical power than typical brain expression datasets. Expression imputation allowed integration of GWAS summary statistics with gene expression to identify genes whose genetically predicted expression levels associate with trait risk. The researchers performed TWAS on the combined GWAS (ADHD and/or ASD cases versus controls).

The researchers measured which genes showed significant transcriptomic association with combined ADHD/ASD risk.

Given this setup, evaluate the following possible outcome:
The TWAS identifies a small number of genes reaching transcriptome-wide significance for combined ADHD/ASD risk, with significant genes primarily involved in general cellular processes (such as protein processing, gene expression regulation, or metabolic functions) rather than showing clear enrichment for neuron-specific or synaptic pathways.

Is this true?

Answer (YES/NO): YES